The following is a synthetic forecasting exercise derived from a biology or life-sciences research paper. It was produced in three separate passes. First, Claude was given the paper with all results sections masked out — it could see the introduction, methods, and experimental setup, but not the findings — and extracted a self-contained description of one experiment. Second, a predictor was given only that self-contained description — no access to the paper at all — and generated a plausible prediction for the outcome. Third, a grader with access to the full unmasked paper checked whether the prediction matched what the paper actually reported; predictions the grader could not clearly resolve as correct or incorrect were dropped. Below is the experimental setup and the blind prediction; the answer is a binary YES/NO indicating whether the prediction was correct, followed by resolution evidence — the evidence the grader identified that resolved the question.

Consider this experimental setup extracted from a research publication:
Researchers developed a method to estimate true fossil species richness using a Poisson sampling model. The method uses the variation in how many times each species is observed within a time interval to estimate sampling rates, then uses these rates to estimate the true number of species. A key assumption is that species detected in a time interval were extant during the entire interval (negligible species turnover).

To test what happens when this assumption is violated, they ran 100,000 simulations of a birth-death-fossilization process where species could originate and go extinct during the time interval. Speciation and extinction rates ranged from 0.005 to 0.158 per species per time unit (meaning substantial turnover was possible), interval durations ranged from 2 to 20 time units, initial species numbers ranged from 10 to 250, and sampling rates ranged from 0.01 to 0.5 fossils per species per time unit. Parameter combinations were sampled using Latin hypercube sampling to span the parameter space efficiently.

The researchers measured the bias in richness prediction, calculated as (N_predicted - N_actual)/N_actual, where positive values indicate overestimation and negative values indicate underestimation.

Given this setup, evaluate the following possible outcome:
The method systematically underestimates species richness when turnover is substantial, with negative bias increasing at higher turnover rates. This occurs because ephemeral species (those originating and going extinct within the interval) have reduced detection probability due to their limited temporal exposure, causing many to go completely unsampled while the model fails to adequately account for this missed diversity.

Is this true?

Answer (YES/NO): YES